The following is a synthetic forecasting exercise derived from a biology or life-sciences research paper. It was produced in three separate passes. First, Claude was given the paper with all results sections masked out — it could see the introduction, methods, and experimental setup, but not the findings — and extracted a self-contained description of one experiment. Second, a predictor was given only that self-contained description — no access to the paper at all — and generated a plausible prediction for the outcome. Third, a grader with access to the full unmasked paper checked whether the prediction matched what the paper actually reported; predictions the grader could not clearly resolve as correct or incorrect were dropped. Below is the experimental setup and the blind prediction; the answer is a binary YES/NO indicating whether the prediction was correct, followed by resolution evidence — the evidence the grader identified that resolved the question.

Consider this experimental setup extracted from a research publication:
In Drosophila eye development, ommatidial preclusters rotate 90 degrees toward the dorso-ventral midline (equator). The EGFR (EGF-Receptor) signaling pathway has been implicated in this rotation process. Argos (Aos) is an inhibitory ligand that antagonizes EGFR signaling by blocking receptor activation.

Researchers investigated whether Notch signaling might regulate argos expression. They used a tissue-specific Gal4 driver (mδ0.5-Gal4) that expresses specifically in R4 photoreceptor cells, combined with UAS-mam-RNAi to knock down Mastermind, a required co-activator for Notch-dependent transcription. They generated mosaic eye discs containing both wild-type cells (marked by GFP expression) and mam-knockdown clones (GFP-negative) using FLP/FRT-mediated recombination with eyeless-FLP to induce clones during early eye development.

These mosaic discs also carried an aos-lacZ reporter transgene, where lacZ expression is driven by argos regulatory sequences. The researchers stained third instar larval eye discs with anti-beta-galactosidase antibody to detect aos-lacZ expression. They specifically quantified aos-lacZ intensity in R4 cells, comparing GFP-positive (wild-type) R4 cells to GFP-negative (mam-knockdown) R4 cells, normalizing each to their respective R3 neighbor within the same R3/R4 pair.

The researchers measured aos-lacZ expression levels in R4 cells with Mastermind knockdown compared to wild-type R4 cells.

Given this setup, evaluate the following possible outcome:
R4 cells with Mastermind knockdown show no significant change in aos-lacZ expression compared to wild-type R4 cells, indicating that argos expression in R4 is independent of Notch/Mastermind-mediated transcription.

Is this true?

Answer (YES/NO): NO